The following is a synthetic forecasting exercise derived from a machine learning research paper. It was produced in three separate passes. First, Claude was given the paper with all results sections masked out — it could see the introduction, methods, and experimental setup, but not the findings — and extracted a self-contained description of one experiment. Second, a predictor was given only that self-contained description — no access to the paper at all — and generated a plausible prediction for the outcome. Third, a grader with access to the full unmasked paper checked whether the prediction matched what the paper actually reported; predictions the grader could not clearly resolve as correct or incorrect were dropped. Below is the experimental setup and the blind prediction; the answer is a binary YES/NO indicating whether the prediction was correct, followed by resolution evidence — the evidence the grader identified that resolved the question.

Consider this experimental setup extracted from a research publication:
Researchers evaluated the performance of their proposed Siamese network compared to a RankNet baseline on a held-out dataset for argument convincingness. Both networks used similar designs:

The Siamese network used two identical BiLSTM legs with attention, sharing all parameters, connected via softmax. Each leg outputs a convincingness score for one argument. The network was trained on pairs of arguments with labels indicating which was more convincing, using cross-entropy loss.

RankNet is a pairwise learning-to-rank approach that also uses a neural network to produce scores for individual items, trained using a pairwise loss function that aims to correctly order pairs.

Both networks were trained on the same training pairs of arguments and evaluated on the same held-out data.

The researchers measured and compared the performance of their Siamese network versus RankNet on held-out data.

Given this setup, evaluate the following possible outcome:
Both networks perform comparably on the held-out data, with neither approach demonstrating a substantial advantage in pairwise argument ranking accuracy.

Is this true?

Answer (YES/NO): YES